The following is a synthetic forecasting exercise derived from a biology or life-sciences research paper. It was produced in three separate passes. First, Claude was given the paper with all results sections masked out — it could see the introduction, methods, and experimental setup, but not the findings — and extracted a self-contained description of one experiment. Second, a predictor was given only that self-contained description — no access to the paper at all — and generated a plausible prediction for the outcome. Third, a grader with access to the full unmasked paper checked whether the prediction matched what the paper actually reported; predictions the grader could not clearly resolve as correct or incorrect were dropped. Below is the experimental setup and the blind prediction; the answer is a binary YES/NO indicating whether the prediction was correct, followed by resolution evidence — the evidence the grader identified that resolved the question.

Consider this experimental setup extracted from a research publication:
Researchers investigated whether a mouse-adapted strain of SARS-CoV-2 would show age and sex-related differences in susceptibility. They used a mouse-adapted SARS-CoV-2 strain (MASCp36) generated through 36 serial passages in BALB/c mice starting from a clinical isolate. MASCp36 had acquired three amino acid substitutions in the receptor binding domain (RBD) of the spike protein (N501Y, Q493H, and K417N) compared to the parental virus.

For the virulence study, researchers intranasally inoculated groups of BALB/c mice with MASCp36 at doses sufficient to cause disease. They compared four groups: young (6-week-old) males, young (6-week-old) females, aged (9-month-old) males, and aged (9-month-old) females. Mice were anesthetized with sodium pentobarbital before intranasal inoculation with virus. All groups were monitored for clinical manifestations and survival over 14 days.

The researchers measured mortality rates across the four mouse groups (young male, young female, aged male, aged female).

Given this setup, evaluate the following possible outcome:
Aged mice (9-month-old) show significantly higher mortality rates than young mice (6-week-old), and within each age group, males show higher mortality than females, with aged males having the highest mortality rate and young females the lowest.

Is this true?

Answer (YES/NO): NO